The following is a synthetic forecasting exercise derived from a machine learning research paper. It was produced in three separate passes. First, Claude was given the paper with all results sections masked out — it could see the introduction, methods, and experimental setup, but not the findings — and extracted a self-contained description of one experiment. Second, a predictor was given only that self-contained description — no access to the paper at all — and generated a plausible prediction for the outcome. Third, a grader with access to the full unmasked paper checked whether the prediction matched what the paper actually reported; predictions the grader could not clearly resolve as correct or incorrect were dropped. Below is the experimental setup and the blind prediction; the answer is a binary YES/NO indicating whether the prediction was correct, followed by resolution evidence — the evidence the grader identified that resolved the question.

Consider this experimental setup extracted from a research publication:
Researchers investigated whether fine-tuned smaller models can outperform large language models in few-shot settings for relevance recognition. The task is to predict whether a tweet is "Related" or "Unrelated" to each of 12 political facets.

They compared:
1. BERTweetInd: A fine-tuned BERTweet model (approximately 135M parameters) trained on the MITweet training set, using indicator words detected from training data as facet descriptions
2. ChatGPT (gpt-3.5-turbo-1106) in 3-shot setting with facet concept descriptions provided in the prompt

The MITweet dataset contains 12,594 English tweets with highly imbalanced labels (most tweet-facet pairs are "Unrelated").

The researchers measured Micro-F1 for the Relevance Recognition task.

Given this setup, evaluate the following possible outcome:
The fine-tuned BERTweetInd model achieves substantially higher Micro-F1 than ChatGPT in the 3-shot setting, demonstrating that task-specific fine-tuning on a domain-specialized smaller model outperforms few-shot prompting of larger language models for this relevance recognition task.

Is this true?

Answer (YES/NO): YES